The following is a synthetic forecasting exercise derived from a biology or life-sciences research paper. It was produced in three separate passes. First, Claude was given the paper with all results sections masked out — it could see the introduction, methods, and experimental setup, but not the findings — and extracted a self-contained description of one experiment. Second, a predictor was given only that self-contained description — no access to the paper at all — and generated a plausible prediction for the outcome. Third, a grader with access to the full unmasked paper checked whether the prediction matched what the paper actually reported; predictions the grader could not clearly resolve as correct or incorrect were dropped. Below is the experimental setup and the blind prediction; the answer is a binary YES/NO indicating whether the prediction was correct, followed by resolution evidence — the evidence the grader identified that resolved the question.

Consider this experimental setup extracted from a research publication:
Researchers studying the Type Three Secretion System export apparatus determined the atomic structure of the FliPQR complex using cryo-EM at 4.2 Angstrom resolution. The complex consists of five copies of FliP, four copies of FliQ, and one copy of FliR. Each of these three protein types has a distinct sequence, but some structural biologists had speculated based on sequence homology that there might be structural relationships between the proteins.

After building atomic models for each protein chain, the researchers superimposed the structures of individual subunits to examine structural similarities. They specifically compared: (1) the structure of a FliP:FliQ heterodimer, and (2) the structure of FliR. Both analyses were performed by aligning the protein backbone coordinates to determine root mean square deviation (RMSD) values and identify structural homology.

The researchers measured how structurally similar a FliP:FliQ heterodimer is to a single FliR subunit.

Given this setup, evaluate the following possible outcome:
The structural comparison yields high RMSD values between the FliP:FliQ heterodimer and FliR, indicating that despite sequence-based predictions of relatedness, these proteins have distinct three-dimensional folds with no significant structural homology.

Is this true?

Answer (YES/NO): NO